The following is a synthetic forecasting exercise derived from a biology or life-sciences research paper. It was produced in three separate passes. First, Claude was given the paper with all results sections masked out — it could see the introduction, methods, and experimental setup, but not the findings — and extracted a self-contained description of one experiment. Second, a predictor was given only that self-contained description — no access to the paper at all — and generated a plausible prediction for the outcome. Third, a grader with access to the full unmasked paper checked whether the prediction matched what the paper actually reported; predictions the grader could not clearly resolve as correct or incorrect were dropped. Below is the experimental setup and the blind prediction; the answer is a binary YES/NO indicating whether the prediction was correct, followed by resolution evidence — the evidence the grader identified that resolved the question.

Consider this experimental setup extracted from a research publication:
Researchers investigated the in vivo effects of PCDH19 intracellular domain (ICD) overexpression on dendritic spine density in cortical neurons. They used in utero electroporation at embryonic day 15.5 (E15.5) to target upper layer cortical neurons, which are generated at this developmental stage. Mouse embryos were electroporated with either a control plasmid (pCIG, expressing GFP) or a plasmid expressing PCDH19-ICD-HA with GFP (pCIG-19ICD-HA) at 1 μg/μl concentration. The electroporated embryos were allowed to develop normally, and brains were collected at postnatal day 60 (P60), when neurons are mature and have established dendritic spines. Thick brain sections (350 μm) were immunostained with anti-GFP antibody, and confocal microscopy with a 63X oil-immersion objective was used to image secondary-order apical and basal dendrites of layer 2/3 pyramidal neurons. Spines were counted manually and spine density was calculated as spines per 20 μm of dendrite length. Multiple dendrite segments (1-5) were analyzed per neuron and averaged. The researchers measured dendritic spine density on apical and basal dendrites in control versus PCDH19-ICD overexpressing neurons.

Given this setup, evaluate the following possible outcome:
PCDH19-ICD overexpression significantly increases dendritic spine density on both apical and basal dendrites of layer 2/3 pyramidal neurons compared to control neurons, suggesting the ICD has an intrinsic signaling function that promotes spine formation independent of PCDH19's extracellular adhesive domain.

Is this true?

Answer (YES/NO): NO